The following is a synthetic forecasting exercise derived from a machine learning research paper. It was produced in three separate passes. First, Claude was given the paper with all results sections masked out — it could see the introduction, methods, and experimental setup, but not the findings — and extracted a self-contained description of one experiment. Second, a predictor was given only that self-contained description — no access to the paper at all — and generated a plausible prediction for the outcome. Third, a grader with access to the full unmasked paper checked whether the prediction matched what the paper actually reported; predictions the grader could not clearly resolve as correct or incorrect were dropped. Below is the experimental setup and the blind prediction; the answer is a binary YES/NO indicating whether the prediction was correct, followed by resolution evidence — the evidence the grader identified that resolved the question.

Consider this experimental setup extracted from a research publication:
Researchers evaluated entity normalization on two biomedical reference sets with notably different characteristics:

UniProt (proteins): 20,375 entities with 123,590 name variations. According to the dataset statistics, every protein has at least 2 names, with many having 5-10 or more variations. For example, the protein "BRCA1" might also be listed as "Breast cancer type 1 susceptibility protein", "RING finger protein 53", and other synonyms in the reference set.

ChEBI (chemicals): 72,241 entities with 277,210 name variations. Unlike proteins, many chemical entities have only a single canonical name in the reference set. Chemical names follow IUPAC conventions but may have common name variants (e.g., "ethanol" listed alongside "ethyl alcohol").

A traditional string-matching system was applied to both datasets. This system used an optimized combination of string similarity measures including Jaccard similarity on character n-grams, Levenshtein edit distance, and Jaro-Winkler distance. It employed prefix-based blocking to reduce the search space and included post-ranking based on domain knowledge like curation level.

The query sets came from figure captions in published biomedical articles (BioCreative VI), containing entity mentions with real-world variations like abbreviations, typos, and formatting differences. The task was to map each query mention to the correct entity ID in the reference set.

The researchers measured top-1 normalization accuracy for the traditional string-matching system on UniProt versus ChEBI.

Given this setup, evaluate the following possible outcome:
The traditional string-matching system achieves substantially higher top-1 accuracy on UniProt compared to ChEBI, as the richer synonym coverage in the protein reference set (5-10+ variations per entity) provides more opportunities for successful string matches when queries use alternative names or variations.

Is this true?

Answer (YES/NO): YES